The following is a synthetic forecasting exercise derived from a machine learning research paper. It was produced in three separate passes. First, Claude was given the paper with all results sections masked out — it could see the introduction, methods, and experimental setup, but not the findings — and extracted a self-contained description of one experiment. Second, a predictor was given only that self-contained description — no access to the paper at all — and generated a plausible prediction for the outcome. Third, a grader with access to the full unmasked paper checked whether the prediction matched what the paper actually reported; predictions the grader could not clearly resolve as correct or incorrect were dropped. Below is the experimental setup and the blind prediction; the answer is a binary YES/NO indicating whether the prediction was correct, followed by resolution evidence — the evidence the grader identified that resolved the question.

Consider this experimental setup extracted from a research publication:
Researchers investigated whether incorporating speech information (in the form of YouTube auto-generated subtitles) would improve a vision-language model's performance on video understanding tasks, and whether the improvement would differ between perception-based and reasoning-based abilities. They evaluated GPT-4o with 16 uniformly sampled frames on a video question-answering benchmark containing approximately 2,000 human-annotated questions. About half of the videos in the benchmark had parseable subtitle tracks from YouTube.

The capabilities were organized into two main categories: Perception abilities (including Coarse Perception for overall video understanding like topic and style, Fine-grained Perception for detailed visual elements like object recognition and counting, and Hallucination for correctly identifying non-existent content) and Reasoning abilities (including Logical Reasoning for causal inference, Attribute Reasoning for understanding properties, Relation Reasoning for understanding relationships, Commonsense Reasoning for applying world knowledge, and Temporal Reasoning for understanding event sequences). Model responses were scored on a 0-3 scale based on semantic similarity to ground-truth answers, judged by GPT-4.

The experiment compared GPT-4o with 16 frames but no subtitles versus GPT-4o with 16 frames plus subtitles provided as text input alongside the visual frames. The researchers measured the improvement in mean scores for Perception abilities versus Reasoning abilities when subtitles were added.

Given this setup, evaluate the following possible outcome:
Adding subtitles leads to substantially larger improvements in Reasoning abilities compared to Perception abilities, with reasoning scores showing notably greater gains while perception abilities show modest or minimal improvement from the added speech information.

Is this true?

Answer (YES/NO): YES